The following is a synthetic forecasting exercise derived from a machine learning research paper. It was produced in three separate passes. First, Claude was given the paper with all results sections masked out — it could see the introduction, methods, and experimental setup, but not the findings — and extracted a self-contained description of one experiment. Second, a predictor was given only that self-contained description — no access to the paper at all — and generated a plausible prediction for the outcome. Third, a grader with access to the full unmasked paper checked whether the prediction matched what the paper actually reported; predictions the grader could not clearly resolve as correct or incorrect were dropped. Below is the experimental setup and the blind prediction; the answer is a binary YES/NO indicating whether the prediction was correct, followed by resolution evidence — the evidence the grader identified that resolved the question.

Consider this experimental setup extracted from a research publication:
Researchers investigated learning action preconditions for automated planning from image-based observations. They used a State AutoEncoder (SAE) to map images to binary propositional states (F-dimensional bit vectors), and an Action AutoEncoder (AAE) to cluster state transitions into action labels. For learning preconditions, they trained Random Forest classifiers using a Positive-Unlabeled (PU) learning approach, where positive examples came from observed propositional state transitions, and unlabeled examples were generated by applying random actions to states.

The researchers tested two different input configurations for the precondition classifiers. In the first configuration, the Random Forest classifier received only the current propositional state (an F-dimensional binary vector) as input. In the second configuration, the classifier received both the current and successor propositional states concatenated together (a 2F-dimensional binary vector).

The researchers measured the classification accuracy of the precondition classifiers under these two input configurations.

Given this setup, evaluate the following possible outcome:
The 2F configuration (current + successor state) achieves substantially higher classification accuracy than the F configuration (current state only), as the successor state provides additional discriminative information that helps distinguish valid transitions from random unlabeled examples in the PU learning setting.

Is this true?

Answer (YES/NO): YES